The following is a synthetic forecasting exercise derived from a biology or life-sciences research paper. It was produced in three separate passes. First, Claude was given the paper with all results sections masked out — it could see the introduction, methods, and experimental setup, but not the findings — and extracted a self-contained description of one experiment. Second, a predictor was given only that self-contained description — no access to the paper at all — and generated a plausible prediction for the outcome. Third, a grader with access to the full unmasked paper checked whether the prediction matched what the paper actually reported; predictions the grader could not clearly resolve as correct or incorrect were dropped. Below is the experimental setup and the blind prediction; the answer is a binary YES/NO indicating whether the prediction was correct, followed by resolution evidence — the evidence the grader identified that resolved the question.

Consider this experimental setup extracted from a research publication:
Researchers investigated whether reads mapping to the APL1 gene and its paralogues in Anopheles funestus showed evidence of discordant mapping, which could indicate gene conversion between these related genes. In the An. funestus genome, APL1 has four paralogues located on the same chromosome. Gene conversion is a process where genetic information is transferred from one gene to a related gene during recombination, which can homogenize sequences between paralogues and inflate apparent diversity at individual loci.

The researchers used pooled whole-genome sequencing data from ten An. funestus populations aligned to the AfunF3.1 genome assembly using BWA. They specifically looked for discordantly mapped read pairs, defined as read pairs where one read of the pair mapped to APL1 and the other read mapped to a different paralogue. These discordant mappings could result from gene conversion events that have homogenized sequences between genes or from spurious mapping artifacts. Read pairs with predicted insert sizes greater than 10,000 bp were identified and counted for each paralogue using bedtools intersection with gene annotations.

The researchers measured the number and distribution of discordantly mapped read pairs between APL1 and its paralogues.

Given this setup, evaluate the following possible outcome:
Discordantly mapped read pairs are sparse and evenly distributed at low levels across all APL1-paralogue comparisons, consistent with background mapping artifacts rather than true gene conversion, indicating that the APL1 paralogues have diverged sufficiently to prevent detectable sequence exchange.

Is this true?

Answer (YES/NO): NO